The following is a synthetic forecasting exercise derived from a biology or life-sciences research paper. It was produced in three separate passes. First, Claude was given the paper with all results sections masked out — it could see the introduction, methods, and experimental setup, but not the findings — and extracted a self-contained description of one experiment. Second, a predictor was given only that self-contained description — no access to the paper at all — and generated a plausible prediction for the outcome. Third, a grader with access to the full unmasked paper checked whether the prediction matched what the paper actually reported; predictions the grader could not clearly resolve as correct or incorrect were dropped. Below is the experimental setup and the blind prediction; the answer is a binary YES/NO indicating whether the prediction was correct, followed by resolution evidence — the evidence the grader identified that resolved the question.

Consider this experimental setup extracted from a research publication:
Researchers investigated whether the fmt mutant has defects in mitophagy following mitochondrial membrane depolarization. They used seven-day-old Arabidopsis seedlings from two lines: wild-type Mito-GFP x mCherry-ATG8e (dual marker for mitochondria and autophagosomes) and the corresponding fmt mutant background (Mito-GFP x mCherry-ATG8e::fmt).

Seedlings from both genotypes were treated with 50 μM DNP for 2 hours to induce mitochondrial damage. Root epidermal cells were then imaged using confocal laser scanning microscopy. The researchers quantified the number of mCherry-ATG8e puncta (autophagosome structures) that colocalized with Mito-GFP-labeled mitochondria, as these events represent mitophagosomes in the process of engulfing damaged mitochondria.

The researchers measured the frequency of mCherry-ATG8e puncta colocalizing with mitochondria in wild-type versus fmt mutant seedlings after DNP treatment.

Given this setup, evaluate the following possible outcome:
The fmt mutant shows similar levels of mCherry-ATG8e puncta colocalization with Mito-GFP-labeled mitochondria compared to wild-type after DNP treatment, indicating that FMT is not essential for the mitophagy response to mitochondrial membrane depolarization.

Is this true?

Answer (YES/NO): NO